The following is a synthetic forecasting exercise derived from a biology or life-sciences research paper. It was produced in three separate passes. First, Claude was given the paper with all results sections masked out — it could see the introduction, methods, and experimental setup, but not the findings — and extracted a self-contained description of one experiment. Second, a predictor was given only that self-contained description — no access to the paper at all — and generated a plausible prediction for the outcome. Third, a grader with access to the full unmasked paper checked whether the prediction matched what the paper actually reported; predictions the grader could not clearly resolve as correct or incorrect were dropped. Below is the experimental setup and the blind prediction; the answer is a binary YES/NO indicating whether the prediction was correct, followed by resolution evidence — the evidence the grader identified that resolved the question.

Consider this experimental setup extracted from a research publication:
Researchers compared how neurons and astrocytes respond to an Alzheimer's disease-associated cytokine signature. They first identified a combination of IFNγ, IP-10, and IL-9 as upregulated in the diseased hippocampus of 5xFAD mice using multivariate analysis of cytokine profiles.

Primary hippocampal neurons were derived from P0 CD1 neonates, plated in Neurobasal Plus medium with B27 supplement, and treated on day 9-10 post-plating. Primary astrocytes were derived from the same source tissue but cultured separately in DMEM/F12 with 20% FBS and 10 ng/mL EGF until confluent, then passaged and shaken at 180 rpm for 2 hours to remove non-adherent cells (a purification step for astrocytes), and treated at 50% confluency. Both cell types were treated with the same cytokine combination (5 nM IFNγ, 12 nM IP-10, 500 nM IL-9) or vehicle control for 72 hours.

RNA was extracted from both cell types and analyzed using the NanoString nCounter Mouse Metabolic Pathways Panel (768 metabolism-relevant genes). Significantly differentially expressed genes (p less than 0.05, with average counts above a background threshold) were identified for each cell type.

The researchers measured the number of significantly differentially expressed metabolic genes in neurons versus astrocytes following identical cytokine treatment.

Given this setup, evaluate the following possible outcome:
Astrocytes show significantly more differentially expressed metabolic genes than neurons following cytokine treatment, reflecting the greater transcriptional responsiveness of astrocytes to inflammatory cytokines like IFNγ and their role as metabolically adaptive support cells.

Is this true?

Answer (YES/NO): NO